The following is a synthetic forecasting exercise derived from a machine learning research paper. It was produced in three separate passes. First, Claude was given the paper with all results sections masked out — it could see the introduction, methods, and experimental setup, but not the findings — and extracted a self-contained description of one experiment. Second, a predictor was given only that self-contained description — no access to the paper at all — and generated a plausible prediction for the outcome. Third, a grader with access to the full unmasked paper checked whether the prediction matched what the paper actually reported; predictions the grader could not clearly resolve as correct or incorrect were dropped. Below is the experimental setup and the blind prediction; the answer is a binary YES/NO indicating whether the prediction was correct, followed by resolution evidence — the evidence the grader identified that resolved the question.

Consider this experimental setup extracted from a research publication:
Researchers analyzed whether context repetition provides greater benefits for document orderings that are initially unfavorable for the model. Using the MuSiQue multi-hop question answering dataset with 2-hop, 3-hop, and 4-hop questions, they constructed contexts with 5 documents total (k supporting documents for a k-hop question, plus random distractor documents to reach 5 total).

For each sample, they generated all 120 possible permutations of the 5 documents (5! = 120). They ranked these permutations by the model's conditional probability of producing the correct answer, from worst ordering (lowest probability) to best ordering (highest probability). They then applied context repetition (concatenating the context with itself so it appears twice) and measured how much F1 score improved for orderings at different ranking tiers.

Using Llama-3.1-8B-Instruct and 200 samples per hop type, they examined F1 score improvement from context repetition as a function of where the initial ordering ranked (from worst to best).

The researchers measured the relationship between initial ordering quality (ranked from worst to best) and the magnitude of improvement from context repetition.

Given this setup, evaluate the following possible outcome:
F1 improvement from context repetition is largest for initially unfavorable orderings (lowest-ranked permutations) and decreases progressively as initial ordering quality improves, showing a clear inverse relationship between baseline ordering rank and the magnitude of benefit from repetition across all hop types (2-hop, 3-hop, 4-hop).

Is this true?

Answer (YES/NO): YES